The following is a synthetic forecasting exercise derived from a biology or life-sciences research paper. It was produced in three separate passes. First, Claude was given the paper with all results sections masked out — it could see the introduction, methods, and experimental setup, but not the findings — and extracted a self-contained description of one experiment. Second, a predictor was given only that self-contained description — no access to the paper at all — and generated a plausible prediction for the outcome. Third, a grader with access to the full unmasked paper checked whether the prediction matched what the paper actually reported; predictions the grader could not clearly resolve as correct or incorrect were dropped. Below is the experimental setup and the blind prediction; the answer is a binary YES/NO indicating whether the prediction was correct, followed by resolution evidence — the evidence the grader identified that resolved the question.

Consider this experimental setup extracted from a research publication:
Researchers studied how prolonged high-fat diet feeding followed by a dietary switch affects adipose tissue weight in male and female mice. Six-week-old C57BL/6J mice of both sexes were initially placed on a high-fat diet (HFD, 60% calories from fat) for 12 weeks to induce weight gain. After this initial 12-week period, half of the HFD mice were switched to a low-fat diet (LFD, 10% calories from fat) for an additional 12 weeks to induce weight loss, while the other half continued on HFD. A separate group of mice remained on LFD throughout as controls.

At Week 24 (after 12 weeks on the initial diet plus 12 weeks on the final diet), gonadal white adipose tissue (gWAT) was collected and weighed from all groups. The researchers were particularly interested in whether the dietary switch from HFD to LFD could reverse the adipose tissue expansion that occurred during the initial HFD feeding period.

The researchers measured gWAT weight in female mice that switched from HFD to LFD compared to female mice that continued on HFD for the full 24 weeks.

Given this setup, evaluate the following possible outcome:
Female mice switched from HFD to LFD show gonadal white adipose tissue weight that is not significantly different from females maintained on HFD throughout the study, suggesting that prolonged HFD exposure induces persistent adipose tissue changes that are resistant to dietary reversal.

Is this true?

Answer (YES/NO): NO